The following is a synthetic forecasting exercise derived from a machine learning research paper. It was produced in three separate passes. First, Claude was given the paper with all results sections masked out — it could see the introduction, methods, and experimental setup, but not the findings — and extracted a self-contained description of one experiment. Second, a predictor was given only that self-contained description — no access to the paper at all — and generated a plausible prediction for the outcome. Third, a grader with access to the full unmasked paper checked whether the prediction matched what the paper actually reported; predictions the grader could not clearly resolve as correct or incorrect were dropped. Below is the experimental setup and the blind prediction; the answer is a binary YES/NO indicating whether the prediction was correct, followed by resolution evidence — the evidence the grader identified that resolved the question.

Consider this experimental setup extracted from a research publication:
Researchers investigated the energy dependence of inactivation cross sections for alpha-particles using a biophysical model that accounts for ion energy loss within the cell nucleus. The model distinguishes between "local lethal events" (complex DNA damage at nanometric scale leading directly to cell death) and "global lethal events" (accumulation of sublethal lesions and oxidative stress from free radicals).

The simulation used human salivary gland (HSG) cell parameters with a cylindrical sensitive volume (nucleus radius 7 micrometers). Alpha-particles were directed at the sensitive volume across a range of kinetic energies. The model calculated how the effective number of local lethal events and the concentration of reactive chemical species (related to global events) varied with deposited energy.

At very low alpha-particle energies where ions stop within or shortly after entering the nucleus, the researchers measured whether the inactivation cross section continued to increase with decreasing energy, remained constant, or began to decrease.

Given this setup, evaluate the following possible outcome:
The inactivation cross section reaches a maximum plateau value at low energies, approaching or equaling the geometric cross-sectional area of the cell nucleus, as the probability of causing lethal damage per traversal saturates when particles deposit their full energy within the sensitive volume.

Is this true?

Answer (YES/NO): NO